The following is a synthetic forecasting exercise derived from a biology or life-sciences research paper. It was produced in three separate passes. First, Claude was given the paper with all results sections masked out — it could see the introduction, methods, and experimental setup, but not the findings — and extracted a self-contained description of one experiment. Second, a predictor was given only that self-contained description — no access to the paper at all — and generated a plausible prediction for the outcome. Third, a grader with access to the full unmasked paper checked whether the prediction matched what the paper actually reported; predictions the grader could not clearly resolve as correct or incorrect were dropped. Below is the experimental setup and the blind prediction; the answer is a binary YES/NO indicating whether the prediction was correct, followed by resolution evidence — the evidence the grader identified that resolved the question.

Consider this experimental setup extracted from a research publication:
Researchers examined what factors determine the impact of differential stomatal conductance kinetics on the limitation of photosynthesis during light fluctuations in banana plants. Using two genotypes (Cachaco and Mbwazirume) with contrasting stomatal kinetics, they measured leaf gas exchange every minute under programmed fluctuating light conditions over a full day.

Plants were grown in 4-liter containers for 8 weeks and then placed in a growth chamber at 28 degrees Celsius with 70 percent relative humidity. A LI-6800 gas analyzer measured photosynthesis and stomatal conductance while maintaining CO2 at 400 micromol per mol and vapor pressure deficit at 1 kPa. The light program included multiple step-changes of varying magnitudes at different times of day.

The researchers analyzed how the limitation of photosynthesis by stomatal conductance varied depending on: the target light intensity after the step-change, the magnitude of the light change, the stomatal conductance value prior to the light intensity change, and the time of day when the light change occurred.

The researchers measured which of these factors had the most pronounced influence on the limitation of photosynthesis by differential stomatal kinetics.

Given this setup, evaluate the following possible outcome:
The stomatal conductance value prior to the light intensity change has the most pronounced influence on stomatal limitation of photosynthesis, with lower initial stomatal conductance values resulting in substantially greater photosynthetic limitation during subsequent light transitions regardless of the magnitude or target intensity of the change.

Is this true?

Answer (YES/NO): NO